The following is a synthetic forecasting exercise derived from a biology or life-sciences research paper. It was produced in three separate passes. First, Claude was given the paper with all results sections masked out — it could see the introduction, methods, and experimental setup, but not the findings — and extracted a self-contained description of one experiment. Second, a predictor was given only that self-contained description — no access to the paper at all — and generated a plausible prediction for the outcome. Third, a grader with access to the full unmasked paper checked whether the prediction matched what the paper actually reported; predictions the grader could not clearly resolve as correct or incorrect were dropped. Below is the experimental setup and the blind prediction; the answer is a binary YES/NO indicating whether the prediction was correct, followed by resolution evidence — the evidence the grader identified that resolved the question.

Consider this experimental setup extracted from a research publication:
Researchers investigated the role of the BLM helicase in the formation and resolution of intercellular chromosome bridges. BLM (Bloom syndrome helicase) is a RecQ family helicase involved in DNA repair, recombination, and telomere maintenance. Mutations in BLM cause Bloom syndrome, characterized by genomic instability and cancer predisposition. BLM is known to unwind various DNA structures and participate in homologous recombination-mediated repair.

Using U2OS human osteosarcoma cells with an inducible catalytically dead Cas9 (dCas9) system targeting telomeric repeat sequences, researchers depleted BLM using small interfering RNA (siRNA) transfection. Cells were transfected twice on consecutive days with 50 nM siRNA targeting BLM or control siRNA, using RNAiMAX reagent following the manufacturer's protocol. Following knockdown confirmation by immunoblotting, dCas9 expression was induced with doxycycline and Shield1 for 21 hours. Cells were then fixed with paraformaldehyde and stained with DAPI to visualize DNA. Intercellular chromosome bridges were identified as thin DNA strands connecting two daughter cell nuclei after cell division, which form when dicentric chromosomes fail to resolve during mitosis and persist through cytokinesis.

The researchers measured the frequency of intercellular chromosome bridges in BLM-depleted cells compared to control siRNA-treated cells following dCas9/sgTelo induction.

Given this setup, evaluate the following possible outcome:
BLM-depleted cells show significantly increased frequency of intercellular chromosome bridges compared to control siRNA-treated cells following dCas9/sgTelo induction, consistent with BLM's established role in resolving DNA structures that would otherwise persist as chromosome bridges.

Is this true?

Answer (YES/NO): NO